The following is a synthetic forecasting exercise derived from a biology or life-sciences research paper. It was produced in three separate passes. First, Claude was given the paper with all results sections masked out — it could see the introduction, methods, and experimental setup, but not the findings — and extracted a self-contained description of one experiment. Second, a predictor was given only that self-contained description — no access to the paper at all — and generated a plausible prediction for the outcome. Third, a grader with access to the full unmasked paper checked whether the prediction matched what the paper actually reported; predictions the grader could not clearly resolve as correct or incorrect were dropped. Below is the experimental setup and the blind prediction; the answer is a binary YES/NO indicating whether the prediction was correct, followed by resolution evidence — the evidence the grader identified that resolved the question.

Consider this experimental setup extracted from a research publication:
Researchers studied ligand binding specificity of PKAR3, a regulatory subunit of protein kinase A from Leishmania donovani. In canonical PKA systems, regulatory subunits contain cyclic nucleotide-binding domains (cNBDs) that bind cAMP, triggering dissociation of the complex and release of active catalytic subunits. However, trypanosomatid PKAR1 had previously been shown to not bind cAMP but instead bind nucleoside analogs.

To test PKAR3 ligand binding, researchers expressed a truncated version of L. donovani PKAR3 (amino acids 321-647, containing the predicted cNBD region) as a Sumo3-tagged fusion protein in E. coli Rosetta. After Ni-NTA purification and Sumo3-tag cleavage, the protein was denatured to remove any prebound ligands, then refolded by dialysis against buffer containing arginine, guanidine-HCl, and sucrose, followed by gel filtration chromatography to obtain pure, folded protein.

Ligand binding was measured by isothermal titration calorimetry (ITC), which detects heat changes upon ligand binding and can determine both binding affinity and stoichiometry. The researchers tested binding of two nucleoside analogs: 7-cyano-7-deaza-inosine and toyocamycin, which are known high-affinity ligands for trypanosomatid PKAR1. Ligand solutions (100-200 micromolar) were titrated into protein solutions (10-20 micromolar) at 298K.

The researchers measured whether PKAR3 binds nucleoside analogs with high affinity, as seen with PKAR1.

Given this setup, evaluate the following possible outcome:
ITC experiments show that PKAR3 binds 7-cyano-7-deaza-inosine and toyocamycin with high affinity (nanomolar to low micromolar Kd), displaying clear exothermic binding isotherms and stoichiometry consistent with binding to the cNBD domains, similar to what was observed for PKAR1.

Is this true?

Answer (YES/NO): YES